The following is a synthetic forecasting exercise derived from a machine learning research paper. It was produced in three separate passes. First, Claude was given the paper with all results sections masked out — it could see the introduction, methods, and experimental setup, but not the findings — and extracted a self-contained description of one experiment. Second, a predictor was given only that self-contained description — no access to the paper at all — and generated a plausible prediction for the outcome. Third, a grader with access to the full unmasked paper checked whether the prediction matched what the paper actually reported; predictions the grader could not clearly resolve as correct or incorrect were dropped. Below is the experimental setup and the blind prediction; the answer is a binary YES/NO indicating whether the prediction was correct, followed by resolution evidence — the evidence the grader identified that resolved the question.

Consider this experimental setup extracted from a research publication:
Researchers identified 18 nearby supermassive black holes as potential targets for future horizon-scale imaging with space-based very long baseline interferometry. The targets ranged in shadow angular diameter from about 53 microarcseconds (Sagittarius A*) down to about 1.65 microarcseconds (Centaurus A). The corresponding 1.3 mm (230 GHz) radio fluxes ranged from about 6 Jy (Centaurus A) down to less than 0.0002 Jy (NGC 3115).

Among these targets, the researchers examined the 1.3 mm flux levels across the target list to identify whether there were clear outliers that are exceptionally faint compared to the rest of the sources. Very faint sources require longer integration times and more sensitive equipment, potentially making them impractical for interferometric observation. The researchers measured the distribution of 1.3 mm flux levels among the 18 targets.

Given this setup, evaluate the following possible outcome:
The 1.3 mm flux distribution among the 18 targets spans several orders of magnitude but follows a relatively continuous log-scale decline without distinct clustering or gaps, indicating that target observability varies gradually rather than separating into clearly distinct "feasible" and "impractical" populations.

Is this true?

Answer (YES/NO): NO